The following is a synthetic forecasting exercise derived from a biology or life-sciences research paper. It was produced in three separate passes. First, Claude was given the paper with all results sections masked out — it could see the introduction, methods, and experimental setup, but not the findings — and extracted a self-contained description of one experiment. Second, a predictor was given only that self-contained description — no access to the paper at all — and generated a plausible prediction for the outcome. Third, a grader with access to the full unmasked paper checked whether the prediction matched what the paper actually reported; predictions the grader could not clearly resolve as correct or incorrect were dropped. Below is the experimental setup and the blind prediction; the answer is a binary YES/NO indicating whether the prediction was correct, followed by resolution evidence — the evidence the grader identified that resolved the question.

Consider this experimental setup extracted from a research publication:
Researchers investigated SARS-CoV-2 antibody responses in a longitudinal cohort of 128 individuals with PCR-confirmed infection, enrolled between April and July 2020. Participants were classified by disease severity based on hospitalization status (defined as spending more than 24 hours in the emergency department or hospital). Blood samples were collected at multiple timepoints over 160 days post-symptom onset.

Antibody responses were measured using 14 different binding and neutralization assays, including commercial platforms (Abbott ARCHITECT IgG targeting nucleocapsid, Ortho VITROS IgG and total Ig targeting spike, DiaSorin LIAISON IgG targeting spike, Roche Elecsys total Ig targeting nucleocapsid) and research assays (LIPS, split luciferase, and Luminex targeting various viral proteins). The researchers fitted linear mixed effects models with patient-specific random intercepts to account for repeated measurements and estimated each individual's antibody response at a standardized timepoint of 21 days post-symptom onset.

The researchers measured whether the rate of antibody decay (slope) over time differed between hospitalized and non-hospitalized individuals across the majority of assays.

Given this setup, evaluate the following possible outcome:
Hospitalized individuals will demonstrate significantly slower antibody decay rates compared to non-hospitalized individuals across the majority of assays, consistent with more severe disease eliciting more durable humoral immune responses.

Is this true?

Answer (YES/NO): NO